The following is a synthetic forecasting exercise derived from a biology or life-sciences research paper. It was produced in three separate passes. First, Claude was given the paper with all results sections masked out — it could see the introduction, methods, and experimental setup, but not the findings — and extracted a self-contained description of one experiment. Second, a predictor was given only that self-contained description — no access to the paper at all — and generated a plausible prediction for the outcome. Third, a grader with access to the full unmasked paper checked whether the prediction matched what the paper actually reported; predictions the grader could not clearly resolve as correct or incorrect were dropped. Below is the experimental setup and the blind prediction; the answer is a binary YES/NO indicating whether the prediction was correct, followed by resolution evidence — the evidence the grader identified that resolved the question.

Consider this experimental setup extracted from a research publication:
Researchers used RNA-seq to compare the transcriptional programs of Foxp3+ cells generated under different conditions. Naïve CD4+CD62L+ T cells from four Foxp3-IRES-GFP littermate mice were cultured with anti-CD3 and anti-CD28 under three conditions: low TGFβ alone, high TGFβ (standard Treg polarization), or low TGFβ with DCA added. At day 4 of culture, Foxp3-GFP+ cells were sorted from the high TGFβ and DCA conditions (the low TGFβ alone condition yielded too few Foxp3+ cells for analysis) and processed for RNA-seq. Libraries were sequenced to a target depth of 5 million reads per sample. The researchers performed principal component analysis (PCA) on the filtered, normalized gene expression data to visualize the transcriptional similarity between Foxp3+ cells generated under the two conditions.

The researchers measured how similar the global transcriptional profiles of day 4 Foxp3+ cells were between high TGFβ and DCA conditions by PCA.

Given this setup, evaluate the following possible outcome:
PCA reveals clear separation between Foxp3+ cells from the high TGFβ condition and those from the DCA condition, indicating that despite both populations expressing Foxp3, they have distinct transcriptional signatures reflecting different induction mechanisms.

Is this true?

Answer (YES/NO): NO